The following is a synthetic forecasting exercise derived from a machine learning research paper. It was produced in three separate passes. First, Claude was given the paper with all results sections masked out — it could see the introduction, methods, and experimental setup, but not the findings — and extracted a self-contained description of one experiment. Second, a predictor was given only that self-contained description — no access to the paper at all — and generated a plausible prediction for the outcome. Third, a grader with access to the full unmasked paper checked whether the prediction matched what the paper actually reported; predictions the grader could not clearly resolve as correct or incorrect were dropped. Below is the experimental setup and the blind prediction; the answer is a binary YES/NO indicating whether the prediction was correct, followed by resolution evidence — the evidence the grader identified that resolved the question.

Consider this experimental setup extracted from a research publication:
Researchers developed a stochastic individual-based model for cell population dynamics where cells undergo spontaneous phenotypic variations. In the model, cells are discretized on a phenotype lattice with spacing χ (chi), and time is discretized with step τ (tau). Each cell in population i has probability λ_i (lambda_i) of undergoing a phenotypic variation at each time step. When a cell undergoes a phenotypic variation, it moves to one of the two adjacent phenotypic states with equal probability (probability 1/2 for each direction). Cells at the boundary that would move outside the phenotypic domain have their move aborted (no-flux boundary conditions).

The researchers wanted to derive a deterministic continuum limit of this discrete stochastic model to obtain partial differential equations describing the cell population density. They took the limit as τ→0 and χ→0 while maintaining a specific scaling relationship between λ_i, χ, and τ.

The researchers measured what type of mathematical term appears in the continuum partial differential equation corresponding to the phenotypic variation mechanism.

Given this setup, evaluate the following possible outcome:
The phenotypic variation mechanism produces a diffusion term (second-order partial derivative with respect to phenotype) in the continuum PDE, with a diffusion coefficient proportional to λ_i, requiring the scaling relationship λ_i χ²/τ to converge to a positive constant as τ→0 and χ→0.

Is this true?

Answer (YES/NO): YES